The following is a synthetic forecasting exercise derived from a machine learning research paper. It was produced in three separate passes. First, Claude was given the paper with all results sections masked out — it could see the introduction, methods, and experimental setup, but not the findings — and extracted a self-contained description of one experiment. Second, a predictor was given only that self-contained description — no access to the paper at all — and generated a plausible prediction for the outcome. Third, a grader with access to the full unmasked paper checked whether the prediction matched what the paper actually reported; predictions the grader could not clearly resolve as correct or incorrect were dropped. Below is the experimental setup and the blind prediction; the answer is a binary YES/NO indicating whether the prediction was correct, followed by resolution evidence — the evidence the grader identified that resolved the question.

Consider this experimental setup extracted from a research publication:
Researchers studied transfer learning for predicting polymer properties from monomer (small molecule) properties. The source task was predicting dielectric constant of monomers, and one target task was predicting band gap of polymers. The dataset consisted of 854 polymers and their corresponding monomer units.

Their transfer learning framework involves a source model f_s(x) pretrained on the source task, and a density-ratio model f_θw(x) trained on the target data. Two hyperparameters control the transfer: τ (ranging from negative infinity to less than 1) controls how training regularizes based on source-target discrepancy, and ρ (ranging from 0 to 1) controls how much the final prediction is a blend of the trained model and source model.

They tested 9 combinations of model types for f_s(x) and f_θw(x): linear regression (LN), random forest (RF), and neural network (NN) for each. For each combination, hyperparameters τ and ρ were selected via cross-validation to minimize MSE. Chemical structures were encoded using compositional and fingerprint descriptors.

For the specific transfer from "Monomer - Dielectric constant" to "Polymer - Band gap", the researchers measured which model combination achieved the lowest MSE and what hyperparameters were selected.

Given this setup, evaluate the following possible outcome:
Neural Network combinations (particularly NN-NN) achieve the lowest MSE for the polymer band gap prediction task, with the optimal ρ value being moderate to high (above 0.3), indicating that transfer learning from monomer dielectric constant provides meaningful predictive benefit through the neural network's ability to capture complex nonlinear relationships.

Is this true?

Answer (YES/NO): NO